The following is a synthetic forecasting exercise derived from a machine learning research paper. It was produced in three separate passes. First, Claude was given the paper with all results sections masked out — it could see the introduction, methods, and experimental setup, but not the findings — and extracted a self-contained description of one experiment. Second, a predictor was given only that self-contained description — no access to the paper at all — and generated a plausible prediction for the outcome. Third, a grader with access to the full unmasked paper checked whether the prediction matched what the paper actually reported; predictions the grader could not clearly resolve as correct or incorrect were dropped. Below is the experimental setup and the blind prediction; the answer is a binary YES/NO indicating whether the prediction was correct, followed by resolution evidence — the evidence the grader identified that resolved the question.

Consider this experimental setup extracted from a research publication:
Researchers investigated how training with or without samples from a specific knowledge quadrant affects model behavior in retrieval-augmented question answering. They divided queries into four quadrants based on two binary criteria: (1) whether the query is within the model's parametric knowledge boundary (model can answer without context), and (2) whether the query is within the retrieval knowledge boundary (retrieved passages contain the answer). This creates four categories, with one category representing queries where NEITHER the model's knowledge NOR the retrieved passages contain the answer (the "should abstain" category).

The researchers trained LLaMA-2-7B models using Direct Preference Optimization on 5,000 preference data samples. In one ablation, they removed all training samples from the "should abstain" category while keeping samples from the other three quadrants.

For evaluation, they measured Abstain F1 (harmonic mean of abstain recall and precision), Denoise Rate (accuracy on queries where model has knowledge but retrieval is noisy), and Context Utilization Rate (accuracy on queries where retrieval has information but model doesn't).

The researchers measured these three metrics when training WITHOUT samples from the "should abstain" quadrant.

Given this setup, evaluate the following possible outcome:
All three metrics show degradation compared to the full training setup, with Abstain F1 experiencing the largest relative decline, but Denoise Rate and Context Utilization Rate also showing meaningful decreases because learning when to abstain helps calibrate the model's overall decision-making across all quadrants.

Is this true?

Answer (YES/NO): NO